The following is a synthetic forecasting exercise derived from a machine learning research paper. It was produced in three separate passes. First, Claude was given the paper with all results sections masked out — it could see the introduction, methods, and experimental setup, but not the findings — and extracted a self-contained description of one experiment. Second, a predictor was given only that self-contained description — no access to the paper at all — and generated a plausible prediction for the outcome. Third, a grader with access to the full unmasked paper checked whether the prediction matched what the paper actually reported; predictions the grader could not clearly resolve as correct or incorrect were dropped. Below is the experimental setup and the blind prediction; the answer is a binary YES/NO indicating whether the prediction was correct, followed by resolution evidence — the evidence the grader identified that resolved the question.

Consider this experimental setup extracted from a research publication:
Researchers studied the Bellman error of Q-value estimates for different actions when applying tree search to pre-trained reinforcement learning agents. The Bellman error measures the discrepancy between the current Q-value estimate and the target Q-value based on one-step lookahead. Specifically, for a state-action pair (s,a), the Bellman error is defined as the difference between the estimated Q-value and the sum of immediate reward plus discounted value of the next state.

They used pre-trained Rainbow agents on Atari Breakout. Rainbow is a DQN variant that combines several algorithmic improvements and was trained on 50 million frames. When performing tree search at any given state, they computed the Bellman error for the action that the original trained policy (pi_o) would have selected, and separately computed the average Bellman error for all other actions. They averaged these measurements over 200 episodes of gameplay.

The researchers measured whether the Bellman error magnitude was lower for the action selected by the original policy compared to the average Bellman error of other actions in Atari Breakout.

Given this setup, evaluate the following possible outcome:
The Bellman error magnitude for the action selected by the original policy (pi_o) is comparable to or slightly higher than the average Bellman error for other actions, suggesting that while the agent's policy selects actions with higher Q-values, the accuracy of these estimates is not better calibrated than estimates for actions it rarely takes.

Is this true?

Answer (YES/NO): NO